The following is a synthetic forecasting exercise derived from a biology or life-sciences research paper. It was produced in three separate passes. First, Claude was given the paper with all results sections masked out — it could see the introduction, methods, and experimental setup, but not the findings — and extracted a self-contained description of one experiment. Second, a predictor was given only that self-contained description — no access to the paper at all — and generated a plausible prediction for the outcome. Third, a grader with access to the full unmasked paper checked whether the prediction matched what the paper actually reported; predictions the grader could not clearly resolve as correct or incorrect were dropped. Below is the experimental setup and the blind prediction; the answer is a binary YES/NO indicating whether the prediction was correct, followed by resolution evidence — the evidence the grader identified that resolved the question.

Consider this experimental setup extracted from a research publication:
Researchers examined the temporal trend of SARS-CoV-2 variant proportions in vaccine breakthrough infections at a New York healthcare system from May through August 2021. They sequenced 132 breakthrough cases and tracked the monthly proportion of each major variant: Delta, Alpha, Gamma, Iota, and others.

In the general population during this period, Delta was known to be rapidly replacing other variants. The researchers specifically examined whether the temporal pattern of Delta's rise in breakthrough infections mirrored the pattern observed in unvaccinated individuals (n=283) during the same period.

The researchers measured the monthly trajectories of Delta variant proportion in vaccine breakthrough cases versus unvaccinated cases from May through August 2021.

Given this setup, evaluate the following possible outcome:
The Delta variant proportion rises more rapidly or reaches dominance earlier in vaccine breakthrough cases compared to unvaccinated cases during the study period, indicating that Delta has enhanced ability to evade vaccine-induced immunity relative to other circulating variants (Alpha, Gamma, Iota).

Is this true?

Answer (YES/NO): NO